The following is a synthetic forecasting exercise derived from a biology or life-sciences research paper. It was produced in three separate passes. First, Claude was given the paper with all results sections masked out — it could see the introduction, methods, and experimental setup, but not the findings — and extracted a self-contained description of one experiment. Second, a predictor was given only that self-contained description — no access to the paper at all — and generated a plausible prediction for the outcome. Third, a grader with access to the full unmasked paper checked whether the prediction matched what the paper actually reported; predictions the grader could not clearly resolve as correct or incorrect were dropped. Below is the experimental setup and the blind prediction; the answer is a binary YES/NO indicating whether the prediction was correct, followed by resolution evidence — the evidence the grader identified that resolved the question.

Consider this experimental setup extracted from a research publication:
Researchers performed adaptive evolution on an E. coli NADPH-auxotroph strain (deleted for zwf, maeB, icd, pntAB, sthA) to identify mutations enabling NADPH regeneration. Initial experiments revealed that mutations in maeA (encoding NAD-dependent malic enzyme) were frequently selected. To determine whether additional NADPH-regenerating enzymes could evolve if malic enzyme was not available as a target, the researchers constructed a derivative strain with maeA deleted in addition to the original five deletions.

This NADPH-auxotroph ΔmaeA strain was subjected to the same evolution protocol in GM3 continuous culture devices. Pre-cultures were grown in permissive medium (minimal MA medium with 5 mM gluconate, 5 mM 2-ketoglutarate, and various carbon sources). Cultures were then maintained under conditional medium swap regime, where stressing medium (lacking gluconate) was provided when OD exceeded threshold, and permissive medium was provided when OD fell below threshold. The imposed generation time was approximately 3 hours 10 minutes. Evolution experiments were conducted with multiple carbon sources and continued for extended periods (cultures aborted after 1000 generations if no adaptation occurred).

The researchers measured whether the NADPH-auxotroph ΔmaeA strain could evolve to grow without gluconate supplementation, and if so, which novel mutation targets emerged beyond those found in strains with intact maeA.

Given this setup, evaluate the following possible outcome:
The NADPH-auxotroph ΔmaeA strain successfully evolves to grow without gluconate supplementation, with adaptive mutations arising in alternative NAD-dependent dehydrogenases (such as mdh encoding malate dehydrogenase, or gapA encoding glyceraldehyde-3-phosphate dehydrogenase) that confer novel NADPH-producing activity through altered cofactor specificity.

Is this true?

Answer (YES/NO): NO